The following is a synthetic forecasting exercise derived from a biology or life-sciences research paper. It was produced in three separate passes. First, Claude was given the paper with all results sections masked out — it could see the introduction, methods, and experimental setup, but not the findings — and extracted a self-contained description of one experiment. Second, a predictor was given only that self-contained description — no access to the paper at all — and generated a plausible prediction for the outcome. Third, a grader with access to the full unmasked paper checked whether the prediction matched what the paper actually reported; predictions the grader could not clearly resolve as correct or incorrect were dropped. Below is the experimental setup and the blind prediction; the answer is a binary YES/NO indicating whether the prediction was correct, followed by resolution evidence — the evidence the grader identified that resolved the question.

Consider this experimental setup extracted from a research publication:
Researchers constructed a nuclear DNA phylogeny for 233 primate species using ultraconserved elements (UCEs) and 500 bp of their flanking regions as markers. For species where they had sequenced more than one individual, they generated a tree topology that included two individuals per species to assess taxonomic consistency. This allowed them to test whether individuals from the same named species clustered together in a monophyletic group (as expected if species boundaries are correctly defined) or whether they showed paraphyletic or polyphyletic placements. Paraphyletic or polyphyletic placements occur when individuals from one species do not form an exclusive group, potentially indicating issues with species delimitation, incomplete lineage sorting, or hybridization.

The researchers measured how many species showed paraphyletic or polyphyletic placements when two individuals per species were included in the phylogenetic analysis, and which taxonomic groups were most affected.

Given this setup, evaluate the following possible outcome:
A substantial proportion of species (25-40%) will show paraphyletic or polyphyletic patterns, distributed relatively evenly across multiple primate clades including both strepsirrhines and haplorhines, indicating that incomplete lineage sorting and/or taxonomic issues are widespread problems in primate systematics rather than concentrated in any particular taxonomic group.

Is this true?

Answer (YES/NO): NO